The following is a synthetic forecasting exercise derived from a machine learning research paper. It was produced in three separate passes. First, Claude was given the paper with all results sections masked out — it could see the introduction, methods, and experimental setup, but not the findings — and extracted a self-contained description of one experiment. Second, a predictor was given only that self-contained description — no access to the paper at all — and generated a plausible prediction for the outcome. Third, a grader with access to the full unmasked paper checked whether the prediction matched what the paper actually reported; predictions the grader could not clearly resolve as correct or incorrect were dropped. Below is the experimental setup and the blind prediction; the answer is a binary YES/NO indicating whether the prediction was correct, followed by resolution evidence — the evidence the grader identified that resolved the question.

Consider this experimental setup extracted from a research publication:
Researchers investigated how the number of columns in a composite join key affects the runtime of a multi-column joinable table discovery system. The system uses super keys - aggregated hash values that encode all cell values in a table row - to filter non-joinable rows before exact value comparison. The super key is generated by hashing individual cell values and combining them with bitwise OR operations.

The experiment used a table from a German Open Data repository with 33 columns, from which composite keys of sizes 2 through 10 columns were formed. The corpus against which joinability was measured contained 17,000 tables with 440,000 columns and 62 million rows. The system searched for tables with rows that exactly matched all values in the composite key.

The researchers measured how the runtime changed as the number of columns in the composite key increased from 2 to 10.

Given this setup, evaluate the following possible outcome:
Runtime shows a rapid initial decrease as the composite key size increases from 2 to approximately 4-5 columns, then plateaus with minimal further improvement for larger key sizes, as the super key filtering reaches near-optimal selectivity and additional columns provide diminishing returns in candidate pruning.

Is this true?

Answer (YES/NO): NO